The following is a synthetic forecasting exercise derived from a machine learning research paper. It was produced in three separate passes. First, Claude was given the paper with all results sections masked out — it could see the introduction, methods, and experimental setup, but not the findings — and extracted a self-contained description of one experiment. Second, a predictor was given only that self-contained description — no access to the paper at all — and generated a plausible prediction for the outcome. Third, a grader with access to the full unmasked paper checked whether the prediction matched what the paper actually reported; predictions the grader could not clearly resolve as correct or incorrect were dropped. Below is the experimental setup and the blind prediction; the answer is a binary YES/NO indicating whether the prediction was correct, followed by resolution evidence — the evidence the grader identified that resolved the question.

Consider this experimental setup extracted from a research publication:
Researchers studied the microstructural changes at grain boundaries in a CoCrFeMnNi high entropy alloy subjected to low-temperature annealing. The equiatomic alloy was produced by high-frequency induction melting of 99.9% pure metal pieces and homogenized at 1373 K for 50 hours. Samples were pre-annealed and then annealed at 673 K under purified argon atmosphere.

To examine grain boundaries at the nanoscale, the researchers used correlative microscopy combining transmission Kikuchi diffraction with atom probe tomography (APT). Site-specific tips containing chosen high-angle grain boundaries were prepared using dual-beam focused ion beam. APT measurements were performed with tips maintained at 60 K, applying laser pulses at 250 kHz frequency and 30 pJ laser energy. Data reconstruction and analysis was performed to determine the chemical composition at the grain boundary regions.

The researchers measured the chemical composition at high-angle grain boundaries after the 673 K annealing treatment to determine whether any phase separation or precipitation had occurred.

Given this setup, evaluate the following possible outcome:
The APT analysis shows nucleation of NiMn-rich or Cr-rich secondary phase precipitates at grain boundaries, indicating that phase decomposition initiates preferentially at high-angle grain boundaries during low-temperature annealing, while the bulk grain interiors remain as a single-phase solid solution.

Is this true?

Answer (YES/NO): YES